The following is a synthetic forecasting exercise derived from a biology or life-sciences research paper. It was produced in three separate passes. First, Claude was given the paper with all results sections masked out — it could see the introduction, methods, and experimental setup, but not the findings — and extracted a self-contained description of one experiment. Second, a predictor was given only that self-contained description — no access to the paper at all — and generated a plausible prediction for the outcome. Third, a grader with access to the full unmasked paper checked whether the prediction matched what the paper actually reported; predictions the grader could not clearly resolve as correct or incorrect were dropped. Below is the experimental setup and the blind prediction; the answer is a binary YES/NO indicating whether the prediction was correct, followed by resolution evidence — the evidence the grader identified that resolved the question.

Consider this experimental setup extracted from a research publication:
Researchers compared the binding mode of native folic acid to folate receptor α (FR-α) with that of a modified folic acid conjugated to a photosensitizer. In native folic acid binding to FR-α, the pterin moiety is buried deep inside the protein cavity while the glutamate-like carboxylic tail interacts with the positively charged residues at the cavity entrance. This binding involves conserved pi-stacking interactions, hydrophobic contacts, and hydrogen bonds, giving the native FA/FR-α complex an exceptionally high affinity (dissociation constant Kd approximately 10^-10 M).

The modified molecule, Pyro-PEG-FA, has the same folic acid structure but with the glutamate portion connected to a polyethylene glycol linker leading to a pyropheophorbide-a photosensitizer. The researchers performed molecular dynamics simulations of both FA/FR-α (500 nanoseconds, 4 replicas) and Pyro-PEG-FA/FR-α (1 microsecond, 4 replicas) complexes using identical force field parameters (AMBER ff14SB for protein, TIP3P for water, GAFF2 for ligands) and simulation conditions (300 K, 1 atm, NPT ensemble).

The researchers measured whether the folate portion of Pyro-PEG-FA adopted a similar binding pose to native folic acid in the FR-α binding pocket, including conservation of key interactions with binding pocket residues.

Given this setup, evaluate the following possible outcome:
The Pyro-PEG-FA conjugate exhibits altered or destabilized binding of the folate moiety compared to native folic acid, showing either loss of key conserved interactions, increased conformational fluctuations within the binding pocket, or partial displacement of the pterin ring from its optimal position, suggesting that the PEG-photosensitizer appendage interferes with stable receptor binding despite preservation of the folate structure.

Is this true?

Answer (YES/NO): YES